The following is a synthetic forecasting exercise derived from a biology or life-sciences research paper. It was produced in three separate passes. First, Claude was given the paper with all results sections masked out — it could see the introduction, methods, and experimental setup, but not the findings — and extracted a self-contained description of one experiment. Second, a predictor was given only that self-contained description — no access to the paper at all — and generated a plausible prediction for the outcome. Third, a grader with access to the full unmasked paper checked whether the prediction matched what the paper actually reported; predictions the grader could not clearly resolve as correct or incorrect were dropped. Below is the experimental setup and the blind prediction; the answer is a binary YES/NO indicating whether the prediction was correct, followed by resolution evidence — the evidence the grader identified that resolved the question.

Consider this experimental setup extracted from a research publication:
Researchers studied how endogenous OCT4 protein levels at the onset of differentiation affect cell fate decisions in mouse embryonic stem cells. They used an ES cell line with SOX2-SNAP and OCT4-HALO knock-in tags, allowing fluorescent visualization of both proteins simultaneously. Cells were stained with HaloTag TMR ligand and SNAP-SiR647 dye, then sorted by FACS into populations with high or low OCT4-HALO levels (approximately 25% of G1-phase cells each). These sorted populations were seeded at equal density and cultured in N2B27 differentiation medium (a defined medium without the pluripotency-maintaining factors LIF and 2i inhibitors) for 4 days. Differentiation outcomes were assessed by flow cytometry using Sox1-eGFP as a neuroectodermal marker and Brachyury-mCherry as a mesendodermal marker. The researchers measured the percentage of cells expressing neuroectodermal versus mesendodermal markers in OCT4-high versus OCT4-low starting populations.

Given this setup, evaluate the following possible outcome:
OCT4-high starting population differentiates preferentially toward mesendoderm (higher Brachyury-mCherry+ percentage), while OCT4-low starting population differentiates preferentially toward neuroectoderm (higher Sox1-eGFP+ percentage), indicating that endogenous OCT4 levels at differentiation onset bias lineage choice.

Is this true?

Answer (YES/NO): NO